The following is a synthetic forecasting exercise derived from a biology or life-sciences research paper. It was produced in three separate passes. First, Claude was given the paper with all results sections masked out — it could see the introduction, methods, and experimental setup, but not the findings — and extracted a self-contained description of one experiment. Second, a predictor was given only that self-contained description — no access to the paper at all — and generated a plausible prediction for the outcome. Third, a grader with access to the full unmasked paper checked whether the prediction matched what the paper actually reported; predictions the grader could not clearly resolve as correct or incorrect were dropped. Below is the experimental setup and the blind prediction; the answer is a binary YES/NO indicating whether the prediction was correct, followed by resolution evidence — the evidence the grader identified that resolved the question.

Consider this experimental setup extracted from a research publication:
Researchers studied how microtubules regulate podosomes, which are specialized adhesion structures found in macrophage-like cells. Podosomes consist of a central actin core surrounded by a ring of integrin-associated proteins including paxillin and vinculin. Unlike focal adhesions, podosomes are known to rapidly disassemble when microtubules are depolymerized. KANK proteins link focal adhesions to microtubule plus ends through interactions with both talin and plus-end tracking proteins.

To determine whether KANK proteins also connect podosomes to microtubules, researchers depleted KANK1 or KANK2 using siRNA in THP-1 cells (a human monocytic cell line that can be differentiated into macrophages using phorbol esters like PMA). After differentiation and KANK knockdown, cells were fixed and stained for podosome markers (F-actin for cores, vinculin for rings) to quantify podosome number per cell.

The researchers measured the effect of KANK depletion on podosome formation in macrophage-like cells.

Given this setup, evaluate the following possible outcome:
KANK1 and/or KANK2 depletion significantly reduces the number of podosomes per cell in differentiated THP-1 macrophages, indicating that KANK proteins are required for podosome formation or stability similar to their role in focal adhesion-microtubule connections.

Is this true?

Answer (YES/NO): YES